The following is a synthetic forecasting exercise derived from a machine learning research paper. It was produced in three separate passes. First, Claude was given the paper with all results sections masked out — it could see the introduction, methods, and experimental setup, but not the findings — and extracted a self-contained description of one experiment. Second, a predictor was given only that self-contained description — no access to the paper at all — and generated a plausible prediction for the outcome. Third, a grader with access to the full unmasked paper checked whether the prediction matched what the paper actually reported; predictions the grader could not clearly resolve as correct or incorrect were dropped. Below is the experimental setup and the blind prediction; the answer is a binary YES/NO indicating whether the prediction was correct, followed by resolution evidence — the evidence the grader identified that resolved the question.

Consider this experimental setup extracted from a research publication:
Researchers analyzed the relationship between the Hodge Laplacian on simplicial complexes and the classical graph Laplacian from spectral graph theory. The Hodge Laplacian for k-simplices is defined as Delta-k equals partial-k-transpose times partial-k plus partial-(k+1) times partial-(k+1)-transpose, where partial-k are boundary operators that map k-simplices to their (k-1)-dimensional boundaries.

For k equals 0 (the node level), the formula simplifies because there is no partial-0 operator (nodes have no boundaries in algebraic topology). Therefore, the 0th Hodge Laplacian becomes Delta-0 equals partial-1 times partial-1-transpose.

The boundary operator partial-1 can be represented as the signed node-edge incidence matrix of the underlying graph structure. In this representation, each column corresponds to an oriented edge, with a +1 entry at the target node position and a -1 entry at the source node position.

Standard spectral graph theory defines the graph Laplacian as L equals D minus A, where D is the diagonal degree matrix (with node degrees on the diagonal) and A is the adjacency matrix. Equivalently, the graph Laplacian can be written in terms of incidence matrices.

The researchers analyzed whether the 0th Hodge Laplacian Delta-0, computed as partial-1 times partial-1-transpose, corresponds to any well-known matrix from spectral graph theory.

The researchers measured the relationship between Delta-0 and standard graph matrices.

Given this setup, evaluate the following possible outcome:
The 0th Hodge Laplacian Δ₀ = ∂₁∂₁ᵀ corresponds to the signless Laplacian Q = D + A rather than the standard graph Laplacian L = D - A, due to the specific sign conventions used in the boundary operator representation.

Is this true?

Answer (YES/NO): NO